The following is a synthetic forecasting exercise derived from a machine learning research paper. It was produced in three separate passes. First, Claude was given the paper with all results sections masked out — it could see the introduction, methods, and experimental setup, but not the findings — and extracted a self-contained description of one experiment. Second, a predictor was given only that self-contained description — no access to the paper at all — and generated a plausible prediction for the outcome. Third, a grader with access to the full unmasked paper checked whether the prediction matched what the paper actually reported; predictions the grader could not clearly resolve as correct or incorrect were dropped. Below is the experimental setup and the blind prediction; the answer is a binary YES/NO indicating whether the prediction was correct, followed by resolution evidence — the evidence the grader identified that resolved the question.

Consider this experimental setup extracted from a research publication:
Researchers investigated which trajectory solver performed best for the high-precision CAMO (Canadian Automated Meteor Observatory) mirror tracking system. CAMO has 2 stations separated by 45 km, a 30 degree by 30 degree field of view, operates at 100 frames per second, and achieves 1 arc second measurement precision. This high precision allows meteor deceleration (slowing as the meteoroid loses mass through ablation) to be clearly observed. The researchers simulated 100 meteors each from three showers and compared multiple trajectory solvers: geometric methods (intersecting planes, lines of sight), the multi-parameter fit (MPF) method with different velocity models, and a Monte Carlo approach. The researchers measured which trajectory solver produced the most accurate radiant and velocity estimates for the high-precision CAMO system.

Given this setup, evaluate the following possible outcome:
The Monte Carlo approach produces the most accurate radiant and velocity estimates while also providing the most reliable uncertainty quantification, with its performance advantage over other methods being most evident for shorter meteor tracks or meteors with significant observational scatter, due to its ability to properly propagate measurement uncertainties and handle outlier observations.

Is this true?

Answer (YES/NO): NO